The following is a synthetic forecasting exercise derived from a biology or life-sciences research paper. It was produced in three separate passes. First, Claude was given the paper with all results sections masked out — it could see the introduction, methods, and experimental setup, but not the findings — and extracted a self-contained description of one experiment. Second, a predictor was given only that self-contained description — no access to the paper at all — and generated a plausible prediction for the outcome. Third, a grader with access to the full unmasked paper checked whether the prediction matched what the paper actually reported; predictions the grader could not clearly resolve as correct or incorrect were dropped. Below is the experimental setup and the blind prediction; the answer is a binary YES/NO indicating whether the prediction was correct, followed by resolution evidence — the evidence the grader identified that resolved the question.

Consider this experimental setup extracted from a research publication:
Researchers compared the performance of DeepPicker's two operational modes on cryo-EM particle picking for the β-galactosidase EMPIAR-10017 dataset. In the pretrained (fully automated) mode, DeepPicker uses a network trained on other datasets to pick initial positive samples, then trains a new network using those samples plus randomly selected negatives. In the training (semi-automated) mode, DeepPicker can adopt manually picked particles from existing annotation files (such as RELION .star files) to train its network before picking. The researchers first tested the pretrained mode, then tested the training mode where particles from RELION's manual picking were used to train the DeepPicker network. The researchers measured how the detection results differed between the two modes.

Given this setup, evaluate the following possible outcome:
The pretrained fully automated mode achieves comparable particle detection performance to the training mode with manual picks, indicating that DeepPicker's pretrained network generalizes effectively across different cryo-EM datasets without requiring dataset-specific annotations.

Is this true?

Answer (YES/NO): NO